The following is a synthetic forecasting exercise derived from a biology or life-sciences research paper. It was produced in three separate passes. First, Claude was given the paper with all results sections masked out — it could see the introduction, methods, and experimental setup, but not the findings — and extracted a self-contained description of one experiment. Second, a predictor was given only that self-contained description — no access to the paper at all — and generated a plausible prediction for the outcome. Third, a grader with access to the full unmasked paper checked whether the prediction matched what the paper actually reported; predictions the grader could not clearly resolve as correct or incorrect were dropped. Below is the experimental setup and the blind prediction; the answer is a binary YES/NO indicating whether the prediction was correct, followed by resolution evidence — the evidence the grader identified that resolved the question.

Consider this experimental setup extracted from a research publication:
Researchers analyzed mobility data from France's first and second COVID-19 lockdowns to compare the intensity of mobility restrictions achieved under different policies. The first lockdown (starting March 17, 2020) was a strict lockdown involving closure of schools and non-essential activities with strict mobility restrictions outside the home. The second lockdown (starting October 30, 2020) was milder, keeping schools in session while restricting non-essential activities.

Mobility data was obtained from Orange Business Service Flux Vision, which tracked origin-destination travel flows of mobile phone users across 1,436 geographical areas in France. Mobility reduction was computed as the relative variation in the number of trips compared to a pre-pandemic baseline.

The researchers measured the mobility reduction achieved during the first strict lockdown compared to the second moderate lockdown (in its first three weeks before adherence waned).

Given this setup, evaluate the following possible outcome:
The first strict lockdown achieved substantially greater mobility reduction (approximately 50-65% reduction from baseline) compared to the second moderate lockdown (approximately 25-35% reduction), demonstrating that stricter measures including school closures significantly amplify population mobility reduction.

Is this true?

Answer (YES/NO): NO